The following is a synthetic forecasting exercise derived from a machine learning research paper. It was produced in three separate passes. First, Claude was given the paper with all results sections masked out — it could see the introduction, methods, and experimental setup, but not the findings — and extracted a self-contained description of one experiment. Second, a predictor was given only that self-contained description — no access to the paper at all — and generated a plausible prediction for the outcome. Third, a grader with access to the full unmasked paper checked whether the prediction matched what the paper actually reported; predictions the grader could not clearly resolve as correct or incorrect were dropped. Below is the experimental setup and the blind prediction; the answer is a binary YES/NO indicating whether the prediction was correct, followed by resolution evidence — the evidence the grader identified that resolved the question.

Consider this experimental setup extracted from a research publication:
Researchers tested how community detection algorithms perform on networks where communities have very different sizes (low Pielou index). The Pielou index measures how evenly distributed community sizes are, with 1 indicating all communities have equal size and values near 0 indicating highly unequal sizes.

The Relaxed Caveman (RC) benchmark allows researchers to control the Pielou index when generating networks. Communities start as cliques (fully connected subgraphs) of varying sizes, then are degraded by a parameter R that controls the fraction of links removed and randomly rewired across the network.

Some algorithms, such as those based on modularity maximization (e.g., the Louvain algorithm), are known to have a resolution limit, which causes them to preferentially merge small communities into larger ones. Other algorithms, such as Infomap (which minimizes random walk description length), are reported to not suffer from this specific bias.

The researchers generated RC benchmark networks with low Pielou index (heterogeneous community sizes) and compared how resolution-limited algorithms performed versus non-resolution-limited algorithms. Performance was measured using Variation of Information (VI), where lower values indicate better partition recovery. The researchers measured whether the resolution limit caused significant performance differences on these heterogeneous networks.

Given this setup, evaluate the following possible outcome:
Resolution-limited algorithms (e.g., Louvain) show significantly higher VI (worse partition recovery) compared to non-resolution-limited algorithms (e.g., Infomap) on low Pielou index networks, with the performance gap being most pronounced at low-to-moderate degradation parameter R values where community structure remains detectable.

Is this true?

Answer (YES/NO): NO